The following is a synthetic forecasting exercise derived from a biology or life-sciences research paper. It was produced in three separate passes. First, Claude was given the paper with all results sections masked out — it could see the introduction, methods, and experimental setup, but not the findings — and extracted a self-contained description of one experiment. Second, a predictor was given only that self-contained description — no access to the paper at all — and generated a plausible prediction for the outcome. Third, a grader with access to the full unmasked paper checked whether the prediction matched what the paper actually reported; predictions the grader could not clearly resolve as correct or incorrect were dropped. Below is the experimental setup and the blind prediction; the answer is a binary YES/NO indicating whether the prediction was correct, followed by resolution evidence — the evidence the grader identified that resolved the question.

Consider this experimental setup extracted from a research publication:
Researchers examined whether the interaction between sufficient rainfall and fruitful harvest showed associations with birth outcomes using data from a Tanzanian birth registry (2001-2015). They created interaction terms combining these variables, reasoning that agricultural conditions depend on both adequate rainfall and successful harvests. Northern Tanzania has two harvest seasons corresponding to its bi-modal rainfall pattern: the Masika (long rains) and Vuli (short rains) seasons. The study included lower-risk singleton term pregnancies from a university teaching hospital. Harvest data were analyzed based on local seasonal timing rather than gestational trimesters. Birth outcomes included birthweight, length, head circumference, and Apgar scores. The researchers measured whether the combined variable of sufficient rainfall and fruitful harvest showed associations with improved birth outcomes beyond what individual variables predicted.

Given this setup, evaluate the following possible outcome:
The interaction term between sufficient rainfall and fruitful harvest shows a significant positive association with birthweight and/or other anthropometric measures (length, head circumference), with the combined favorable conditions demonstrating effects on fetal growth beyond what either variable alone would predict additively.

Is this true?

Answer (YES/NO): NO